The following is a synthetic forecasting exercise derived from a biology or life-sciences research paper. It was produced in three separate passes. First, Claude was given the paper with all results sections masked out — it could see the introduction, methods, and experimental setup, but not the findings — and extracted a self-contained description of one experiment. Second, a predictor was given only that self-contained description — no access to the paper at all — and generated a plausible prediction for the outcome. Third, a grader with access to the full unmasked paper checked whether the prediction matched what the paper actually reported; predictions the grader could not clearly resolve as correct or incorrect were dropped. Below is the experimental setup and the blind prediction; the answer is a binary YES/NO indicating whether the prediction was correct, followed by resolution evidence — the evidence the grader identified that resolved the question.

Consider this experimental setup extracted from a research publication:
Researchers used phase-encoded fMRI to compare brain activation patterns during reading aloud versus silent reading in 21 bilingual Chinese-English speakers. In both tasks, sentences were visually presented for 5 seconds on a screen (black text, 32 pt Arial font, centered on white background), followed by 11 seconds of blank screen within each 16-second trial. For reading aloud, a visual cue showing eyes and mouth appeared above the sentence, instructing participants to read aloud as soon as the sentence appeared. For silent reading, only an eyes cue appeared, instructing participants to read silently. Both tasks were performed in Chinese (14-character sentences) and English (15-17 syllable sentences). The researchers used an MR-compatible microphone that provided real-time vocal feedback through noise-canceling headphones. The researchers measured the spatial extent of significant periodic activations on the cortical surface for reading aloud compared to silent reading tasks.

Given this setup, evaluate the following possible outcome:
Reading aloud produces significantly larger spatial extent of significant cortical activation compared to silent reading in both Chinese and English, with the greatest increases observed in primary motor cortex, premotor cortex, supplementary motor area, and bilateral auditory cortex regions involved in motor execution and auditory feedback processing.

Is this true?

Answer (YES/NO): NO